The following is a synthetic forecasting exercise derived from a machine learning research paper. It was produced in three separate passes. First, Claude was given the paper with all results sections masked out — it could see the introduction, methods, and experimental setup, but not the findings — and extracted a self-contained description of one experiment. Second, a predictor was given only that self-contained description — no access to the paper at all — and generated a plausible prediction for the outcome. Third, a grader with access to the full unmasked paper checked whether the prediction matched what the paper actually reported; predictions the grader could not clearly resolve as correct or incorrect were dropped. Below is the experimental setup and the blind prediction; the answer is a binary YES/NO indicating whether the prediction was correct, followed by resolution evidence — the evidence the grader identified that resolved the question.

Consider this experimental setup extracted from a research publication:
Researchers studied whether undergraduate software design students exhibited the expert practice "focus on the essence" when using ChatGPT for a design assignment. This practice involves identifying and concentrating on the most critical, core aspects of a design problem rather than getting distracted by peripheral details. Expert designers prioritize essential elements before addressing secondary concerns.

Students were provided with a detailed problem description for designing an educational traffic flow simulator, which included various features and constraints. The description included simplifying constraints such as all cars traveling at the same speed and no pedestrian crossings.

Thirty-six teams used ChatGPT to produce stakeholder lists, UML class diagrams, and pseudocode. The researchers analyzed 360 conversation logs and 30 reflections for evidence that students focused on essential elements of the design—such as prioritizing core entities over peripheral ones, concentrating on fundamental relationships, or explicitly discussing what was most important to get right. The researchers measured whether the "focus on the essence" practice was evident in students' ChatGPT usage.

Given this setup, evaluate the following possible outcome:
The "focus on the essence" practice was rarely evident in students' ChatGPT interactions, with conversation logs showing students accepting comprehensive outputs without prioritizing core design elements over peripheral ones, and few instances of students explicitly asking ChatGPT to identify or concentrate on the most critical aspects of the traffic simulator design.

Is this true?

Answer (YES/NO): NO